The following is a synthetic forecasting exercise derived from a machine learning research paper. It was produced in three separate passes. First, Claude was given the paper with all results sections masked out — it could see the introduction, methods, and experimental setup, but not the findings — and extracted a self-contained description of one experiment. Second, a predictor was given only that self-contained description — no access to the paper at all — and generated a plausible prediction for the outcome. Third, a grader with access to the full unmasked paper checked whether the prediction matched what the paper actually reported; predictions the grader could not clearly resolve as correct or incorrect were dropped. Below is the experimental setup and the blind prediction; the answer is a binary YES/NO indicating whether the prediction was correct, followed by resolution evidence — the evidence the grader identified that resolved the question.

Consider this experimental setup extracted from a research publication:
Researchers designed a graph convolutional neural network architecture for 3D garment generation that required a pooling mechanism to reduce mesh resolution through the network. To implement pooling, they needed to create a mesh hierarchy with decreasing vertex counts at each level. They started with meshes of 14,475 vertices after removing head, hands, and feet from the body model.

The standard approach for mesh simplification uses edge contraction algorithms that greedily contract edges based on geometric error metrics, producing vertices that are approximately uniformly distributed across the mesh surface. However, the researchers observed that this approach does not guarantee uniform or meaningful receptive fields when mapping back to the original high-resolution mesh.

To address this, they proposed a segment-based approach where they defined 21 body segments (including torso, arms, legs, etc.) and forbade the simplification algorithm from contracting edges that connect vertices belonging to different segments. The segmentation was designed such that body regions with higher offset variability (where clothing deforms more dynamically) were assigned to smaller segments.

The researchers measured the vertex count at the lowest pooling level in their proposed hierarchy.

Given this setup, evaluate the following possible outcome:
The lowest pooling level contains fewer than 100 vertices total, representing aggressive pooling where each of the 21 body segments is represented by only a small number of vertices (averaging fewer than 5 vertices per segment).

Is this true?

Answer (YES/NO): YES